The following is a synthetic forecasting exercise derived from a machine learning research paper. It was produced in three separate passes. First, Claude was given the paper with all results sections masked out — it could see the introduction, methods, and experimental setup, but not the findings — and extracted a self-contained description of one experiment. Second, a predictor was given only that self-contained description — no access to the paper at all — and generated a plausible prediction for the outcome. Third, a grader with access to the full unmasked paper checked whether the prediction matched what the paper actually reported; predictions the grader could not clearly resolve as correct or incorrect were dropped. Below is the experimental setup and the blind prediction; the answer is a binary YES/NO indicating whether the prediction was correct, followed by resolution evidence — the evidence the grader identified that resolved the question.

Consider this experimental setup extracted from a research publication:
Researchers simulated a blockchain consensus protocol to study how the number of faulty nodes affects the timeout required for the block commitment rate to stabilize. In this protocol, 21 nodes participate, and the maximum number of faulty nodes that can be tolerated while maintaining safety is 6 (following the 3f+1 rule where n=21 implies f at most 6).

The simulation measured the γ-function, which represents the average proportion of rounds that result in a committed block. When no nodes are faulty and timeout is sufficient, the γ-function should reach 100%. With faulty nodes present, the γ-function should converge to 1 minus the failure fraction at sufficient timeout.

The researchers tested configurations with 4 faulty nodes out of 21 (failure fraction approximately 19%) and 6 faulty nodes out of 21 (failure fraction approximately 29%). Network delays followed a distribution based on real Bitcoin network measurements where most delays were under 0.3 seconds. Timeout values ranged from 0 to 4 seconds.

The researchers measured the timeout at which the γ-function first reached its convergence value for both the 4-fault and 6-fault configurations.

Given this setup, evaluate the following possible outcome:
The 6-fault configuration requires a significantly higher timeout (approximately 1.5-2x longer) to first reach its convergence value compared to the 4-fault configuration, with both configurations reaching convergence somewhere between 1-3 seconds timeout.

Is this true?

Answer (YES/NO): NO